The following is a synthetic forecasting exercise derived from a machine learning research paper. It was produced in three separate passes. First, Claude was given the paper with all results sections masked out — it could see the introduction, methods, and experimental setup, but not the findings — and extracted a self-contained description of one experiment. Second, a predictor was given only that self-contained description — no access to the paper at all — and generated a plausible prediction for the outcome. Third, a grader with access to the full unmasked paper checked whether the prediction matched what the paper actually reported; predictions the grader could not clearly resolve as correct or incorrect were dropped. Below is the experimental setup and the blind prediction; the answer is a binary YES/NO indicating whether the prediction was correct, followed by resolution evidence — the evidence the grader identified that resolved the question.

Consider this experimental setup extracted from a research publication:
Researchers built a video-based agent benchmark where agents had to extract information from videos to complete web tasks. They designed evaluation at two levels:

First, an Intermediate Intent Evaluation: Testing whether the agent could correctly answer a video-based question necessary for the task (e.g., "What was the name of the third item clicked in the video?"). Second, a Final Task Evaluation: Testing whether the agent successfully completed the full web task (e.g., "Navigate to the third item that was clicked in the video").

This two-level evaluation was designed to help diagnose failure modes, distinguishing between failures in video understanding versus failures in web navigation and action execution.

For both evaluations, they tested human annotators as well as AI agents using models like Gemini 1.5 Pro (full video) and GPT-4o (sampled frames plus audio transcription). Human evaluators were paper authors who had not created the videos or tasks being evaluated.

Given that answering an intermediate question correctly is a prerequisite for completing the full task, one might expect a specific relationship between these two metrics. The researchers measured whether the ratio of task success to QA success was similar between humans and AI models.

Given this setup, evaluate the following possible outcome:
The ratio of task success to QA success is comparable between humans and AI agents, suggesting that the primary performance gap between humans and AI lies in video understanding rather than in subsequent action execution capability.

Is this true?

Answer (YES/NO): NO